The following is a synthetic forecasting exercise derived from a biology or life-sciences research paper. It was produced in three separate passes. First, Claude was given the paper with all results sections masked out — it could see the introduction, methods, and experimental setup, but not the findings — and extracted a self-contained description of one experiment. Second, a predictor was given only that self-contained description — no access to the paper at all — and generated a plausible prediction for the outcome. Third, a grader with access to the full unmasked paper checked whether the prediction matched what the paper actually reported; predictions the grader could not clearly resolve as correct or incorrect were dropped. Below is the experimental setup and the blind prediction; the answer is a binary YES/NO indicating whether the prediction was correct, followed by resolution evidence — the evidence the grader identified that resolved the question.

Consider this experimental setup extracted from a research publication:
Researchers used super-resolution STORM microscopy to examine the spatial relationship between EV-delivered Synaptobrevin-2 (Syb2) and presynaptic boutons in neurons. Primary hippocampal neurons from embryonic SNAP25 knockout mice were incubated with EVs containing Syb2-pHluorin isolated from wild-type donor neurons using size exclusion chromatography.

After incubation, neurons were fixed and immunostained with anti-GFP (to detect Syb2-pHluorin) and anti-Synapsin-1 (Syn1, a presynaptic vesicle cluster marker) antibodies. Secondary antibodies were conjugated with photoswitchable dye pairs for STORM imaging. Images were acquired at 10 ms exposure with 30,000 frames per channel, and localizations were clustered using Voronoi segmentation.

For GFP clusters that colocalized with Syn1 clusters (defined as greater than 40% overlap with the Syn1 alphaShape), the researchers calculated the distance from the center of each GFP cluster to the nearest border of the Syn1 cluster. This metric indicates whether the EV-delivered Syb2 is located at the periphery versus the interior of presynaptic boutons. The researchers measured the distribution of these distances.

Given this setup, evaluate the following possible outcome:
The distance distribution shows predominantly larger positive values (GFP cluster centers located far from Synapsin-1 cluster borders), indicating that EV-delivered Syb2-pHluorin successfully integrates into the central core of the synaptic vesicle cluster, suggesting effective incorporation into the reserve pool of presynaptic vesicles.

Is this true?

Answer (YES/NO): NO